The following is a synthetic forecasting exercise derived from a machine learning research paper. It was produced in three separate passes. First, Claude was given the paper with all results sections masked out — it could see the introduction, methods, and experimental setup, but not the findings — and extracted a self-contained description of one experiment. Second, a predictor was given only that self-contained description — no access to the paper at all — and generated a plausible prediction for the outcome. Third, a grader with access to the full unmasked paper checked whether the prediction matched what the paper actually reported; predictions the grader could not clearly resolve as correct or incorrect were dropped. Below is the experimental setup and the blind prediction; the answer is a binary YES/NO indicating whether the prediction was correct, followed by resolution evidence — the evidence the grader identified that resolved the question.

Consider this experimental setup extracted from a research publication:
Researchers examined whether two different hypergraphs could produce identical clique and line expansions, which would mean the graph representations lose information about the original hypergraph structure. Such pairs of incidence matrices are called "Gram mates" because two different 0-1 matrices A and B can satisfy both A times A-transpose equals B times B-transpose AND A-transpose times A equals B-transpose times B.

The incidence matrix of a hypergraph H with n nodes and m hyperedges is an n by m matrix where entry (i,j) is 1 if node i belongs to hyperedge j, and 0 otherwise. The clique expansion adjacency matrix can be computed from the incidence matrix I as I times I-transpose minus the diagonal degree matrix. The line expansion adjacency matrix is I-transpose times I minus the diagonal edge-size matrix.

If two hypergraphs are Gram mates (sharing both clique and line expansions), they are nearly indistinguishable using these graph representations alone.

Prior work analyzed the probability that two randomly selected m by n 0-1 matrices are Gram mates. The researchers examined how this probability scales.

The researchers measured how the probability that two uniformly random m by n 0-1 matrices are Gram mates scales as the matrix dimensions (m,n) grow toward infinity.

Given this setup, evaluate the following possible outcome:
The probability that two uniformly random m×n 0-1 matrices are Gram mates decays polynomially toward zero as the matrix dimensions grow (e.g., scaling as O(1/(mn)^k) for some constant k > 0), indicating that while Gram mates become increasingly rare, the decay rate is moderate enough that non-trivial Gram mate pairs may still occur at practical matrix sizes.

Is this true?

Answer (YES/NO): NO